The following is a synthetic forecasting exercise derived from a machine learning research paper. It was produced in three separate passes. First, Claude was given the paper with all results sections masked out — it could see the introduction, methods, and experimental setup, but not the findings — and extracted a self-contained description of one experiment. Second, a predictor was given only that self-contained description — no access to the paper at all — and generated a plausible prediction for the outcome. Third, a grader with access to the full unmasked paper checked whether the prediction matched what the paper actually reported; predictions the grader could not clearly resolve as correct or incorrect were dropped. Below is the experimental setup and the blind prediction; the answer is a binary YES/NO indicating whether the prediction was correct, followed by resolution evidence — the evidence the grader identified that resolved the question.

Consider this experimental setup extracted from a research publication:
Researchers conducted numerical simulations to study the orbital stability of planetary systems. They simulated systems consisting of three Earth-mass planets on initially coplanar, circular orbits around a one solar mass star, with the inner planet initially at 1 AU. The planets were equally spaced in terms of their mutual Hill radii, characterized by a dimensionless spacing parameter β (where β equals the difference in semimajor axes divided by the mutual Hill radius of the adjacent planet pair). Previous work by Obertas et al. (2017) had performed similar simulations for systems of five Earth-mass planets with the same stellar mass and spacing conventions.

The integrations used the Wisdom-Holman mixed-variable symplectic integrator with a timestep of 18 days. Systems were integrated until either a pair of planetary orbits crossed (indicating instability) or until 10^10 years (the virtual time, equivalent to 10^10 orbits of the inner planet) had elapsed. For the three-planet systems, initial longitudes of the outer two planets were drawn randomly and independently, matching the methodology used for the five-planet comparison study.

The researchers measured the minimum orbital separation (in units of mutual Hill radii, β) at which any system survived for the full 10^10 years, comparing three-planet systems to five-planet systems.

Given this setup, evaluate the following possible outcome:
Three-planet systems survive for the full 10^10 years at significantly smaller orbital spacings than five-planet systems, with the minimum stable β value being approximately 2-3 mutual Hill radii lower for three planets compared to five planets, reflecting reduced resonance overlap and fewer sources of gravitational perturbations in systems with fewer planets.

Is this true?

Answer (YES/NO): NO